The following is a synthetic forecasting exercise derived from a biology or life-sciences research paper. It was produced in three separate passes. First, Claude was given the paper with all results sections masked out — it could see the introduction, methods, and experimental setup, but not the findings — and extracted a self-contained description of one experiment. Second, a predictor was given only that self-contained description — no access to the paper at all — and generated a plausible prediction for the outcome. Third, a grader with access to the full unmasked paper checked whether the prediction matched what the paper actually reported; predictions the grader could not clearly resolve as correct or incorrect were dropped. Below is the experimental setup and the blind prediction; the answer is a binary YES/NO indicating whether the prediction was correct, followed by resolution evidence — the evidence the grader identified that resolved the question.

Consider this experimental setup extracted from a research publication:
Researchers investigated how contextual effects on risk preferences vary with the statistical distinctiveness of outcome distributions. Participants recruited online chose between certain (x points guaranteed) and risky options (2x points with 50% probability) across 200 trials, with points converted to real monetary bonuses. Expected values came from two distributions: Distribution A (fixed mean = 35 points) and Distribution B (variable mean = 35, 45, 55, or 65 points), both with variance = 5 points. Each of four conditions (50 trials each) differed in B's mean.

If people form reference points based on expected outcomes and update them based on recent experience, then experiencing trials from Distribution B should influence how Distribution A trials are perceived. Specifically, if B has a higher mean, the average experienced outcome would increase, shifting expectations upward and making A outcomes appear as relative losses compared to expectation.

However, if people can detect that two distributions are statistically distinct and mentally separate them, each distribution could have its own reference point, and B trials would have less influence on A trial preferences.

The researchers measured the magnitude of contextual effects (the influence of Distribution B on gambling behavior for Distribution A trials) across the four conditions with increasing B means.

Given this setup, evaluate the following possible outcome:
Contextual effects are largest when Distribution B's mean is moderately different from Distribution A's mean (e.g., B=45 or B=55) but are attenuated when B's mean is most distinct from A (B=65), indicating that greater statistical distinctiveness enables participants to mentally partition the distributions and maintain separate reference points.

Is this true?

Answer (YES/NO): YES